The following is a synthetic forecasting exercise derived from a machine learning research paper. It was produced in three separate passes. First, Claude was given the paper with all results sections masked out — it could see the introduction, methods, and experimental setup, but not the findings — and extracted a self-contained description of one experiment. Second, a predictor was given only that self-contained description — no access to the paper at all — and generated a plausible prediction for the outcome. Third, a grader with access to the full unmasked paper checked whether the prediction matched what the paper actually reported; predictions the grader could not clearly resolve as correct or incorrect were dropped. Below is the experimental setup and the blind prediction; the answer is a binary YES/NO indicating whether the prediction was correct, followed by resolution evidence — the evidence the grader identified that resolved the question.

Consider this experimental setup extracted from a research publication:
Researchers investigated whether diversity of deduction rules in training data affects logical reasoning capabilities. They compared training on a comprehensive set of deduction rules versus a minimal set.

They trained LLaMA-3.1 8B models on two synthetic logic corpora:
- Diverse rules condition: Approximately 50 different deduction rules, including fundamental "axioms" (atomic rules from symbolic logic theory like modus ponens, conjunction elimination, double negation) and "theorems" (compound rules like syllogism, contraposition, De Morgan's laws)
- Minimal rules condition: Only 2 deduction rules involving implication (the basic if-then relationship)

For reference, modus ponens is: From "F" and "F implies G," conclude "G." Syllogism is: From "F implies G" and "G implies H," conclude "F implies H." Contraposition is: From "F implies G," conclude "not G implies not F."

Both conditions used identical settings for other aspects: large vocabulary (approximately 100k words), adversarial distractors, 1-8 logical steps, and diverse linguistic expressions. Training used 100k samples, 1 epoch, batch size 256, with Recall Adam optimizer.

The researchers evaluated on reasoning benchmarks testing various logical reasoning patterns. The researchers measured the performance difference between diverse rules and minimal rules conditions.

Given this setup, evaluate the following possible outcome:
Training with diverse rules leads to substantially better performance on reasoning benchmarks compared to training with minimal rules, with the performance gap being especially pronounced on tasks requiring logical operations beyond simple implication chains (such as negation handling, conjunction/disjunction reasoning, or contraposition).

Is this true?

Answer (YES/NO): NO